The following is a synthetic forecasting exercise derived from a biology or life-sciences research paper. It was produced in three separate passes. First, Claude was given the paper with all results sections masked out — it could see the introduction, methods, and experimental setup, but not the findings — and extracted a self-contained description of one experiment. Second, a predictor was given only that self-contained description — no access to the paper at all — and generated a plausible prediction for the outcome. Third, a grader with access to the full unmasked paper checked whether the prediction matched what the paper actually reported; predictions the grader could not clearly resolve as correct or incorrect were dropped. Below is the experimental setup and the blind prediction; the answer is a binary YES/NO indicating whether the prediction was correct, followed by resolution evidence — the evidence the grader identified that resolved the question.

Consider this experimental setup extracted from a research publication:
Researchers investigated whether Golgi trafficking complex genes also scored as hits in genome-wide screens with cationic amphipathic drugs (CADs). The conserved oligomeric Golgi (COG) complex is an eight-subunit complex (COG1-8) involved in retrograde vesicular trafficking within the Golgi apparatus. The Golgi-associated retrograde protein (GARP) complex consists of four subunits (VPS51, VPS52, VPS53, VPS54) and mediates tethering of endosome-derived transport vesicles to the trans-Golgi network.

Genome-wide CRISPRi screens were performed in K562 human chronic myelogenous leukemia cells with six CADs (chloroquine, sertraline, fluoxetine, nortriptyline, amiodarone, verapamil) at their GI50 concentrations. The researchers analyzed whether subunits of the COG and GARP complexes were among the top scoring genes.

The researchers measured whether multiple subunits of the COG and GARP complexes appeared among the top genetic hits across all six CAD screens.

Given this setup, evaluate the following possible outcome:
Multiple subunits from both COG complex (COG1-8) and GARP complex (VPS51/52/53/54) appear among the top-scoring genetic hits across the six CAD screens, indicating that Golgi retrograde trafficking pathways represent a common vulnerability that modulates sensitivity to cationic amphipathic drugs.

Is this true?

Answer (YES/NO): YES